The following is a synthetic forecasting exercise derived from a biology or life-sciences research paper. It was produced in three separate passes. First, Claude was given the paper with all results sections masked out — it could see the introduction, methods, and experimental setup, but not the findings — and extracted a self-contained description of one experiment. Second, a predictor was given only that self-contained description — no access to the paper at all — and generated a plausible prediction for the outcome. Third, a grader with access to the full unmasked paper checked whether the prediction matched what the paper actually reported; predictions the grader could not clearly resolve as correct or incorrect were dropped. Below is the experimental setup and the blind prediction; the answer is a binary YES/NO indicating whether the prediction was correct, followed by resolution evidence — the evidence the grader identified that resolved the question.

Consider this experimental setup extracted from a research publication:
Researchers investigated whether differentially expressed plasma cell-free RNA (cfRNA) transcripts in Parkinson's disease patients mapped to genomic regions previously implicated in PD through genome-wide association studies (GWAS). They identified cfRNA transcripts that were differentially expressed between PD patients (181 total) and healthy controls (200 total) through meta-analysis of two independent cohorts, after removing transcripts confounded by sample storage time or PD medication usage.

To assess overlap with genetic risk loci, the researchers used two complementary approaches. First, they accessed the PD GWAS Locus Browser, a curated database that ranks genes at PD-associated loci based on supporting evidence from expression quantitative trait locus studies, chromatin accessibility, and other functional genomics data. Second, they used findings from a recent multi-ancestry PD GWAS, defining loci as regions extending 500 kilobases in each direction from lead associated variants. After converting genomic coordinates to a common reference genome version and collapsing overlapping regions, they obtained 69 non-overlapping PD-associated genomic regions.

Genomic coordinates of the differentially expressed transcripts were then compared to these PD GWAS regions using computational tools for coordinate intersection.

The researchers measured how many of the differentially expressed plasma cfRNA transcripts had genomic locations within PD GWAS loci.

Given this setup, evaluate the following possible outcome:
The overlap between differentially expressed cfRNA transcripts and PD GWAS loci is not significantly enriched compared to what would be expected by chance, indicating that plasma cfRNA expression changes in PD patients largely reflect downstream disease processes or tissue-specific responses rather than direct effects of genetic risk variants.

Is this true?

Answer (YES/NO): NO